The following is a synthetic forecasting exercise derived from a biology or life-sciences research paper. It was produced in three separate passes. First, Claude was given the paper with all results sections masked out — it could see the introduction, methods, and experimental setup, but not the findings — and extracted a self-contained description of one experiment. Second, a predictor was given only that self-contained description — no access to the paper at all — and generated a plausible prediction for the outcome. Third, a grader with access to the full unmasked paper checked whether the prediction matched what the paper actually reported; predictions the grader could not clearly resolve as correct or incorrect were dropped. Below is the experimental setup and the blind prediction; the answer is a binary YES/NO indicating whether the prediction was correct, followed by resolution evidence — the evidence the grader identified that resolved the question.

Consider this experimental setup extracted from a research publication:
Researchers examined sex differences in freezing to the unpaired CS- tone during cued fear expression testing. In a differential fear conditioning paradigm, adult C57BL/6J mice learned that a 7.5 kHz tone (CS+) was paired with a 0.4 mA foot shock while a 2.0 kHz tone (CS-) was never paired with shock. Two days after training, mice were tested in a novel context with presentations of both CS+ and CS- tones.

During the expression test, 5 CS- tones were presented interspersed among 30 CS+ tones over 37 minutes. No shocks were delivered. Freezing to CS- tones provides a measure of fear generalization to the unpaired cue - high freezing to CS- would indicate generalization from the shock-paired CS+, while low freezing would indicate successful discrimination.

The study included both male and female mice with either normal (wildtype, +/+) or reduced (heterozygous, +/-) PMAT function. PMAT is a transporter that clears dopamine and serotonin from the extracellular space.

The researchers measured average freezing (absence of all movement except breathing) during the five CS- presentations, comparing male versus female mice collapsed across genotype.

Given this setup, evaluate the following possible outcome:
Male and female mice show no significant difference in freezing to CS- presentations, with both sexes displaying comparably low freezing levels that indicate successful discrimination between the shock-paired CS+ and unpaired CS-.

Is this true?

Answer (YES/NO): YES